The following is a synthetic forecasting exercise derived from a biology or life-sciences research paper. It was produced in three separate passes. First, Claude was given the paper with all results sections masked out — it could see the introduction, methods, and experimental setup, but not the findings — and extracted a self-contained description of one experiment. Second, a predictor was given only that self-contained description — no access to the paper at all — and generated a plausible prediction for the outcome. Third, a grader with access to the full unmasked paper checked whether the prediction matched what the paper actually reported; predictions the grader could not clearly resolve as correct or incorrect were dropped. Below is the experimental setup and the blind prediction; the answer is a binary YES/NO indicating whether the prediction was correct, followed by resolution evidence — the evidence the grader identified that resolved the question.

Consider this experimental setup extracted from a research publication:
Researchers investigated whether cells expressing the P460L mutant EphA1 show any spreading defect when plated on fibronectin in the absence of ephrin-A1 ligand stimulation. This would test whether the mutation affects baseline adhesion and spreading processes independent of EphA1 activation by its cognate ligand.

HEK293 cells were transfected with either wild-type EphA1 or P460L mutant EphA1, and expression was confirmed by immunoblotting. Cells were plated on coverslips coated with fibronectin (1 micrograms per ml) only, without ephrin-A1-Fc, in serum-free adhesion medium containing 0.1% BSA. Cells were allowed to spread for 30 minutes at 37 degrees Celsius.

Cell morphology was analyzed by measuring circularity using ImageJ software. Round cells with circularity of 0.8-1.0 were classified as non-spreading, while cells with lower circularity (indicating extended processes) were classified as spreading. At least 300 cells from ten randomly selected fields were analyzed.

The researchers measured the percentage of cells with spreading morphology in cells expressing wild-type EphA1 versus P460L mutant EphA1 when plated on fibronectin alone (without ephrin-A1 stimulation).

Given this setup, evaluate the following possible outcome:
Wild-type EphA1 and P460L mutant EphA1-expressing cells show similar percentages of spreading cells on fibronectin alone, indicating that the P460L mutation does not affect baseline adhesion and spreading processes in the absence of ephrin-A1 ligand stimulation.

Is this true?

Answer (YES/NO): NO